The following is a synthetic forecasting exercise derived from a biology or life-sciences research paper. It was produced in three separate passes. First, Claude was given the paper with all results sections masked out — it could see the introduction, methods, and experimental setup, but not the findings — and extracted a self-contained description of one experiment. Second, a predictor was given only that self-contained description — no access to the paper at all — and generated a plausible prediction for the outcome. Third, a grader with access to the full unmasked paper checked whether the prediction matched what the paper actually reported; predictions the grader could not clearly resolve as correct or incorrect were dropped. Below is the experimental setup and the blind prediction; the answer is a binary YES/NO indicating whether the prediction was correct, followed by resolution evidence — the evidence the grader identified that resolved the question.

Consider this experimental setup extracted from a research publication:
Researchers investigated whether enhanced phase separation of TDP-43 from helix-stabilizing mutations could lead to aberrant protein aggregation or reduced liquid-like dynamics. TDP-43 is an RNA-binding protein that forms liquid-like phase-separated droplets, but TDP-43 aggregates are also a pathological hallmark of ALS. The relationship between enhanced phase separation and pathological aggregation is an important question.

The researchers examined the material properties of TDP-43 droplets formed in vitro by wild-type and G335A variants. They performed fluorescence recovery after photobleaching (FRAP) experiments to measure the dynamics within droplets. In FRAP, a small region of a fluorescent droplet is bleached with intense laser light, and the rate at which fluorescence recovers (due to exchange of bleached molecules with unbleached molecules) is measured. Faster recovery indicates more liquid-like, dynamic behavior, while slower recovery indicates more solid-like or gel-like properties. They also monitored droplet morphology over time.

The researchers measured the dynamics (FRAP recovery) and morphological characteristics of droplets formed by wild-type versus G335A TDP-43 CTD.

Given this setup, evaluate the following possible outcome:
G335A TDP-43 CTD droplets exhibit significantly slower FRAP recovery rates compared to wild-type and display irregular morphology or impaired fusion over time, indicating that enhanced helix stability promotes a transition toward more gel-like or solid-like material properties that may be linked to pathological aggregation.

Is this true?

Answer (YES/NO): NO